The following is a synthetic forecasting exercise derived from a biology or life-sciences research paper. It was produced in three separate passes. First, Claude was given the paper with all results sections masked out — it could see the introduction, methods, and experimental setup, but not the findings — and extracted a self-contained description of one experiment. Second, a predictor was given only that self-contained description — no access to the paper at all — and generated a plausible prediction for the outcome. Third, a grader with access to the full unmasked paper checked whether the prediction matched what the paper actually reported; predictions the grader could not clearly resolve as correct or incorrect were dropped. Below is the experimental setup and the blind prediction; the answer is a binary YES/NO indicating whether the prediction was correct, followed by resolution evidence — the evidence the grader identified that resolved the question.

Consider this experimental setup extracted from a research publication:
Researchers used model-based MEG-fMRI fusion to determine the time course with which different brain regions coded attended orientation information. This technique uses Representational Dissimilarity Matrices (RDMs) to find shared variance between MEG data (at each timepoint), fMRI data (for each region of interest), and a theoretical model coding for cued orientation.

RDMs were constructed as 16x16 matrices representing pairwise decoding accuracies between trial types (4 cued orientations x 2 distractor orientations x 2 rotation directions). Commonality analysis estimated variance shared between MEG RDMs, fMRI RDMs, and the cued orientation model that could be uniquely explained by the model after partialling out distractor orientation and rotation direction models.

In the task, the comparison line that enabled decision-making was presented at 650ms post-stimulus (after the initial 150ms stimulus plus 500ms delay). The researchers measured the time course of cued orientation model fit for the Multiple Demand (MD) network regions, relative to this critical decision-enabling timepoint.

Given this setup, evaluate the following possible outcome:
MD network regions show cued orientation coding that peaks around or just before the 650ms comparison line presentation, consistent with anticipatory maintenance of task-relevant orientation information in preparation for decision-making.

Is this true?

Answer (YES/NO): YES